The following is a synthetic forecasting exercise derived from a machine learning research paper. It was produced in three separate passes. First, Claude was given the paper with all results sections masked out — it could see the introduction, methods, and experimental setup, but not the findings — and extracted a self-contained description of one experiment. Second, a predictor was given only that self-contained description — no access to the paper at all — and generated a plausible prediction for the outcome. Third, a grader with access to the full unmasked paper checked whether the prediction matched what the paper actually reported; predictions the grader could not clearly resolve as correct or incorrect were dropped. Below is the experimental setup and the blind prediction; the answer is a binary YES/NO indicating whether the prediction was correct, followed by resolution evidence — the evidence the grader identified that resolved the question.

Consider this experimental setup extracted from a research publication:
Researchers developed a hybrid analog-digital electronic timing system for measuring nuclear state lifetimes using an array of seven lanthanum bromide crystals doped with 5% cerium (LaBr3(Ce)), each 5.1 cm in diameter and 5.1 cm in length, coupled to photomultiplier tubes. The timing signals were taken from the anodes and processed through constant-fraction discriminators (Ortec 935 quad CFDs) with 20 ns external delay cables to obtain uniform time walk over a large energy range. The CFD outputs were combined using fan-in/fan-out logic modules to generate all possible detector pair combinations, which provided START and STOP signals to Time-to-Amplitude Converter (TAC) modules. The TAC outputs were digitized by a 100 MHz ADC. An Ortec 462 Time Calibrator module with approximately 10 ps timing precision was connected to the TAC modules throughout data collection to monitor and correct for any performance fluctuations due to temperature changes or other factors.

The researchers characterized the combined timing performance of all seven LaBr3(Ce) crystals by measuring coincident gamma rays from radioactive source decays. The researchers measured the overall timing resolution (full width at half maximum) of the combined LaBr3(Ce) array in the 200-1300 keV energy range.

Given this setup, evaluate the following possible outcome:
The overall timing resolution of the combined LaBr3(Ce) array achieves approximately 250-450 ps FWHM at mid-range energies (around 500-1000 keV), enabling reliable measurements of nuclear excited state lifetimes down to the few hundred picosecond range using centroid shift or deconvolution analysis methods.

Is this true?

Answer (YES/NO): YES